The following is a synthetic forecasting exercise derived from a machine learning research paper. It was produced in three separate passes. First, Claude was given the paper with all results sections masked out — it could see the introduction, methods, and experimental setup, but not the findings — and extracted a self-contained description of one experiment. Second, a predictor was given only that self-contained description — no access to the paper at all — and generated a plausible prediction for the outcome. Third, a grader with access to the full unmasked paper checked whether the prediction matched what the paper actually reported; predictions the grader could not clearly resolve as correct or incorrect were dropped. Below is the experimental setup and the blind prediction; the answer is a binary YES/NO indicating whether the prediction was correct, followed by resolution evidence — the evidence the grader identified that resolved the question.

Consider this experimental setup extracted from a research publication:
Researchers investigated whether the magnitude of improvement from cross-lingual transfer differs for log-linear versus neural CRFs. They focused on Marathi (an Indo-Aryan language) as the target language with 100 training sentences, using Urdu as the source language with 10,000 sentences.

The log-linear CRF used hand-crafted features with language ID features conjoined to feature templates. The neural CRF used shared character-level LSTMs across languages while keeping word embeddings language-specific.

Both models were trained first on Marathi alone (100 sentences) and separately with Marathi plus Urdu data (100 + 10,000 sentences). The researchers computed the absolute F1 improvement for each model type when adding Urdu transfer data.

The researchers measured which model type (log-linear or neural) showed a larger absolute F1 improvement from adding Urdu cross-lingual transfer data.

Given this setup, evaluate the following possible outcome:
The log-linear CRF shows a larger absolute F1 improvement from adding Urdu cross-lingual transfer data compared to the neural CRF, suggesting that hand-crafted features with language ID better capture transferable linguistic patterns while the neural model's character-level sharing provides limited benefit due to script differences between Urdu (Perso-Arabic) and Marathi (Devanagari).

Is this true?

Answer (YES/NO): NO